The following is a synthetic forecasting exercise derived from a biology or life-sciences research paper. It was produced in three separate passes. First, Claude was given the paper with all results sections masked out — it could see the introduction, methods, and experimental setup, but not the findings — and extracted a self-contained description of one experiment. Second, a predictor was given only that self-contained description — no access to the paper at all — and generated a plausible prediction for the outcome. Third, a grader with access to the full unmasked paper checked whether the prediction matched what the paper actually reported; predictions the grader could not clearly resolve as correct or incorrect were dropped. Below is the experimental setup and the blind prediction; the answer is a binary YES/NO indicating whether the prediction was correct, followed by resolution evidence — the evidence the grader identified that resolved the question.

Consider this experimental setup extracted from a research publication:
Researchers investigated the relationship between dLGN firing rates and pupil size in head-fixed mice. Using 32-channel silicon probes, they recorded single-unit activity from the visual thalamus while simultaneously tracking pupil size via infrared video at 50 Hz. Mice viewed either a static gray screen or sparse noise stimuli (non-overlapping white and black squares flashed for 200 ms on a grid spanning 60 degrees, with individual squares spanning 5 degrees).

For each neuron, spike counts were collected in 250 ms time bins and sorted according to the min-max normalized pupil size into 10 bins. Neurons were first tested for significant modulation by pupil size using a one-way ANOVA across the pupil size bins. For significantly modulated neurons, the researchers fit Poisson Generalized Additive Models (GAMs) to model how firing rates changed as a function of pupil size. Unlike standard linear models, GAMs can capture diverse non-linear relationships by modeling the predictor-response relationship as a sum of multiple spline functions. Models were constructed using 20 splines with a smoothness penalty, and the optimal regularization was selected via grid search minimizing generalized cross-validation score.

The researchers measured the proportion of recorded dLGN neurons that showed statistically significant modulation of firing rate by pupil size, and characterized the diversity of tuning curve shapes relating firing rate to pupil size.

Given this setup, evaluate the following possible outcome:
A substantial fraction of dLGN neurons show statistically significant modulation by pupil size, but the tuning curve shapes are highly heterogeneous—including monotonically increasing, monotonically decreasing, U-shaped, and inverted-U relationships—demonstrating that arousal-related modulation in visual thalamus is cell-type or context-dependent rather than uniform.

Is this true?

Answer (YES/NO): NO